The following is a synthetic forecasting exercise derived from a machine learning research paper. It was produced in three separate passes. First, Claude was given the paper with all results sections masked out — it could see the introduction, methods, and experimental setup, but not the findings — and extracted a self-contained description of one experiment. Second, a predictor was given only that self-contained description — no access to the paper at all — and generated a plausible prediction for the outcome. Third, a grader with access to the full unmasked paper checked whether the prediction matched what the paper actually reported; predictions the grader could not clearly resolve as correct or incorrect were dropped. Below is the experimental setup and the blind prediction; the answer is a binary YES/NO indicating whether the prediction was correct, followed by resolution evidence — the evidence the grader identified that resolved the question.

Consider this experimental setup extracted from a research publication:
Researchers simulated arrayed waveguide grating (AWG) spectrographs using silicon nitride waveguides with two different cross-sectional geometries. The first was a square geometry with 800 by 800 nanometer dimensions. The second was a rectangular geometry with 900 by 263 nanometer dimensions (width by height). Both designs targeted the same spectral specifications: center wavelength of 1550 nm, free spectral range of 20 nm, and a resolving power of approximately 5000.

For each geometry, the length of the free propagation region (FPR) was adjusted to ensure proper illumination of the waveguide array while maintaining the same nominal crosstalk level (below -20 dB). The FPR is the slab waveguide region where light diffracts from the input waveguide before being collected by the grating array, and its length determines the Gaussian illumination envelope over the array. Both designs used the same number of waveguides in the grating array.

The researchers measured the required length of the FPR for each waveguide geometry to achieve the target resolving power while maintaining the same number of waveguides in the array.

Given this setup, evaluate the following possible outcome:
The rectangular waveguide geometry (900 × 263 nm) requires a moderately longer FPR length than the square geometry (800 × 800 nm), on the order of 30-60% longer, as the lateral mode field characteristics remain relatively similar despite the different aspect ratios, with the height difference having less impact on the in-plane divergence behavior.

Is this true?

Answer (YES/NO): NO